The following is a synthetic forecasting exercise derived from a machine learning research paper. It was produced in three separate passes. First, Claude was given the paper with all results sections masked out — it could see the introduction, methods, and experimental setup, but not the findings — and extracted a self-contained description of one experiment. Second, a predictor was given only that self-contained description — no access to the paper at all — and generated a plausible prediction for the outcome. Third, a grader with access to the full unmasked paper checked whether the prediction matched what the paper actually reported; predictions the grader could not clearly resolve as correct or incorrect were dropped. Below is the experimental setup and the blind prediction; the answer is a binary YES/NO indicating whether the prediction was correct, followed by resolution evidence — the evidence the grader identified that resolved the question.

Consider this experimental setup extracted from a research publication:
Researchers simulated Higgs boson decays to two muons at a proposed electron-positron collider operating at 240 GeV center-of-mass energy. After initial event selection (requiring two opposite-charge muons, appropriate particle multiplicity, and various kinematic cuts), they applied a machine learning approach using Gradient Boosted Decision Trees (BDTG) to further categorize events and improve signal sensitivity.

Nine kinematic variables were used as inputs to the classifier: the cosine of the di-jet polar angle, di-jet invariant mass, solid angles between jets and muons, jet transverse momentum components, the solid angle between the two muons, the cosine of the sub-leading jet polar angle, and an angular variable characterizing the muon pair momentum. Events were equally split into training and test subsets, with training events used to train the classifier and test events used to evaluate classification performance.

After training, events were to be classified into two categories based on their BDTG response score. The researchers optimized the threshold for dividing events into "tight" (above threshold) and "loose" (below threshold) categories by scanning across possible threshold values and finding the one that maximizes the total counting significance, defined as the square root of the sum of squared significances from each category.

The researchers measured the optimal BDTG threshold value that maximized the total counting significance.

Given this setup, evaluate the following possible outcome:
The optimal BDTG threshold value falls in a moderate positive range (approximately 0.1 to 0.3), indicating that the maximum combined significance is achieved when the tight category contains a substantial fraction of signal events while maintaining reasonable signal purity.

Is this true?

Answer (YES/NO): NO